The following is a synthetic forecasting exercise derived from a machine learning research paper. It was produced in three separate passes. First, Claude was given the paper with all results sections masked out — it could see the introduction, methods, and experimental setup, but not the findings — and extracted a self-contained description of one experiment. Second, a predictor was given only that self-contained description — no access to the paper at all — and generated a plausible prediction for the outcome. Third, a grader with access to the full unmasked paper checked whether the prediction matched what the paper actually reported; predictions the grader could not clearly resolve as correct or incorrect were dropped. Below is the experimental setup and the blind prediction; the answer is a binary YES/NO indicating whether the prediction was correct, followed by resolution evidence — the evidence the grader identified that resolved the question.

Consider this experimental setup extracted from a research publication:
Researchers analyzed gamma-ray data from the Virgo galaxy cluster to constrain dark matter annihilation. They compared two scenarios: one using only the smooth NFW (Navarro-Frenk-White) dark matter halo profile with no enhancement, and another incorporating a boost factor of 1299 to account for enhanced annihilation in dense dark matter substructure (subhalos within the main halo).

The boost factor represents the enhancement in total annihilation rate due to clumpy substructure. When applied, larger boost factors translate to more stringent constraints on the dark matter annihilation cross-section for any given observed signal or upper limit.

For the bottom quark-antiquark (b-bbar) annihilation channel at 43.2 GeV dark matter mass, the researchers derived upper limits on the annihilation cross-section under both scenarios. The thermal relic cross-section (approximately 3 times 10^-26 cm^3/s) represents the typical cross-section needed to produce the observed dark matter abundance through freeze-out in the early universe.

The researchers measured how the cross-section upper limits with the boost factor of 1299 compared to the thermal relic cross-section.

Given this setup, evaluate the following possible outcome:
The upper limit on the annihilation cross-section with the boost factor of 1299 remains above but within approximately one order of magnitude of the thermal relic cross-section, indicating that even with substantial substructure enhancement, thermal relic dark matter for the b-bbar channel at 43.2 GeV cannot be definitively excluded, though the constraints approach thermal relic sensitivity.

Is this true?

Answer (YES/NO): NO